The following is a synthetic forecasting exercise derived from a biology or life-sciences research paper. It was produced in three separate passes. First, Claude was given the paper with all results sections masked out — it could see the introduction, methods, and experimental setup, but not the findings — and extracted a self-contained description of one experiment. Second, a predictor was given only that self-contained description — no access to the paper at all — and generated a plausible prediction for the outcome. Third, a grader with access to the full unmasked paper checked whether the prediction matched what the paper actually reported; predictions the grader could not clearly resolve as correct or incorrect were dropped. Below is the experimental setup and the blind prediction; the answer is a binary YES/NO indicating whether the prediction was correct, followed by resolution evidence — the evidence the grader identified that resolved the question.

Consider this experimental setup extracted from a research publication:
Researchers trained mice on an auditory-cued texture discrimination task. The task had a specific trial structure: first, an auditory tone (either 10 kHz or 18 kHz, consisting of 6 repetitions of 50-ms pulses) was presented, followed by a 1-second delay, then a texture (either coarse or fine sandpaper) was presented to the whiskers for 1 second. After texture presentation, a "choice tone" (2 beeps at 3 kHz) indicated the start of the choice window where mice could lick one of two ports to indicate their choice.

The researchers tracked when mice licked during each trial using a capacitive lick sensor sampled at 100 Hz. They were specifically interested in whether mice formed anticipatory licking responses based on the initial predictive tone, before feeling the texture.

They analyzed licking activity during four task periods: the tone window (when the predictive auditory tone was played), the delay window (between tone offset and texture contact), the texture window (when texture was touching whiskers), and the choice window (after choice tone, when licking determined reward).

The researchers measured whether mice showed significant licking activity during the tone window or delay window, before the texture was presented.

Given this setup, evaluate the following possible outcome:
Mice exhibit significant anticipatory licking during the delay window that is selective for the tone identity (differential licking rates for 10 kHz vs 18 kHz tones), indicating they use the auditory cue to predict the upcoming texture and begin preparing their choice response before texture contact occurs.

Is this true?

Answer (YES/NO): NO